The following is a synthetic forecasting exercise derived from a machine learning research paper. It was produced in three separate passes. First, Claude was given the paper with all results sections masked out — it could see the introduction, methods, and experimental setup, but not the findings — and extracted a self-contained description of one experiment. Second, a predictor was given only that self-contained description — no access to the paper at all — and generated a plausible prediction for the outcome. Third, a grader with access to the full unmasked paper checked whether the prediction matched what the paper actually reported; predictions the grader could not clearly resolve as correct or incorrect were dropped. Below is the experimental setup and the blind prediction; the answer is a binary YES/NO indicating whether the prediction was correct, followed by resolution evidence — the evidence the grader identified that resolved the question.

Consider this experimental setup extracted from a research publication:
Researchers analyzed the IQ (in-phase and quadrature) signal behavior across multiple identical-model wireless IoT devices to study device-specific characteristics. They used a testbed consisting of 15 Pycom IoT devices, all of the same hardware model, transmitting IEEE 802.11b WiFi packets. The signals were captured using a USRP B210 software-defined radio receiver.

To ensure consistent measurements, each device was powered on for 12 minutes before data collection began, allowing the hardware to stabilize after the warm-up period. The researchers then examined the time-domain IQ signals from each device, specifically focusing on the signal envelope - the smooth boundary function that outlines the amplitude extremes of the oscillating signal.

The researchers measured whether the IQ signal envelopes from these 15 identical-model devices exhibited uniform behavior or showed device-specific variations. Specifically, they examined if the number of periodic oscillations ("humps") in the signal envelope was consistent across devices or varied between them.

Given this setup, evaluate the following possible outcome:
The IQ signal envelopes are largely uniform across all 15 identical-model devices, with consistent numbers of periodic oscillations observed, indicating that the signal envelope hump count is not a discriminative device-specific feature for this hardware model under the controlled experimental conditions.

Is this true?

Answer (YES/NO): NO